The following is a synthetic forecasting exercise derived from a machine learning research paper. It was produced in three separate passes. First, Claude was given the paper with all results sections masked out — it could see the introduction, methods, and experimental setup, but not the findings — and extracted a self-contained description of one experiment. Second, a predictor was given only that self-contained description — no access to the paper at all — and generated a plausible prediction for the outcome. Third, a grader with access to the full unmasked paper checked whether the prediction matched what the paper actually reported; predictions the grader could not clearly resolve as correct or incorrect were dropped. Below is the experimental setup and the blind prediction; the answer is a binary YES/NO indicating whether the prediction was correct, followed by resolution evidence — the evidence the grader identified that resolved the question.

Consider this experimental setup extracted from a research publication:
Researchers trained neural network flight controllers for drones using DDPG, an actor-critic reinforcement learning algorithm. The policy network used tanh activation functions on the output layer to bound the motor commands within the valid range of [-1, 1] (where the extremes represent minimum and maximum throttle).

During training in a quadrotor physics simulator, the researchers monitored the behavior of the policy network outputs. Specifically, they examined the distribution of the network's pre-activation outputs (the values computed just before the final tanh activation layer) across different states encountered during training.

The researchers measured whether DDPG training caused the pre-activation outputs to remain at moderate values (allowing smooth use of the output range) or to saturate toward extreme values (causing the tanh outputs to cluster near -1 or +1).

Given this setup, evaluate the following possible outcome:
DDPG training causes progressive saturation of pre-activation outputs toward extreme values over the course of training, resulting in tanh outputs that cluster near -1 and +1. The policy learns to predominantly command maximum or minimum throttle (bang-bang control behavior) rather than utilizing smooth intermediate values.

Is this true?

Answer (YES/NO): YES